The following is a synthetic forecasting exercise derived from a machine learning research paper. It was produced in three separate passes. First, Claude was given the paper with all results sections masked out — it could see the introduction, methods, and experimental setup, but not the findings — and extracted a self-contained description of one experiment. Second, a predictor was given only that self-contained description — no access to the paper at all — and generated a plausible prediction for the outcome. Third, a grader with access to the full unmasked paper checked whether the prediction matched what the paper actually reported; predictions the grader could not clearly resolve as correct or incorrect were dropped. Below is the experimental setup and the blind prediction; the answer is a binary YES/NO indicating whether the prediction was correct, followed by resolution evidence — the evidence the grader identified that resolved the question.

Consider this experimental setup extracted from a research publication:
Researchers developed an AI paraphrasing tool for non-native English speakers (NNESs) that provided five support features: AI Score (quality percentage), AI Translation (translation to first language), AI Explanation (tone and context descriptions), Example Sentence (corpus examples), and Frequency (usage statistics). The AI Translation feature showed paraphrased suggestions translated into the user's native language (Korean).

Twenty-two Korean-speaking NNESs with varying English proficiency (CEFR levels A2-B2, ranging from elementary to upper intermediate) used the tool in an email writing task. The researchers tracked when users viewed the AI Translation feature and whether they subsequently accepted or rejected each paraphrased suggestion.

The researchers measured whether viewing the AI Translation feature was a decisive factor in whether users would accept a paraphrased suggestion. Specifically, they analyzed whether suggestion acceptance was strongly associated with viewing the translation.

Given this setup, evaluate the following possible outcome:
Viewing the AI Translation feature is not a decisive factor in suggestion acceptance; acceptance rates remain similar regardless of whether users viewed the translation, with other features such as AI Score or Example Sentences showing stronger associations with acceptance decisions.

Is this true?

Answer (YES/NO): NO